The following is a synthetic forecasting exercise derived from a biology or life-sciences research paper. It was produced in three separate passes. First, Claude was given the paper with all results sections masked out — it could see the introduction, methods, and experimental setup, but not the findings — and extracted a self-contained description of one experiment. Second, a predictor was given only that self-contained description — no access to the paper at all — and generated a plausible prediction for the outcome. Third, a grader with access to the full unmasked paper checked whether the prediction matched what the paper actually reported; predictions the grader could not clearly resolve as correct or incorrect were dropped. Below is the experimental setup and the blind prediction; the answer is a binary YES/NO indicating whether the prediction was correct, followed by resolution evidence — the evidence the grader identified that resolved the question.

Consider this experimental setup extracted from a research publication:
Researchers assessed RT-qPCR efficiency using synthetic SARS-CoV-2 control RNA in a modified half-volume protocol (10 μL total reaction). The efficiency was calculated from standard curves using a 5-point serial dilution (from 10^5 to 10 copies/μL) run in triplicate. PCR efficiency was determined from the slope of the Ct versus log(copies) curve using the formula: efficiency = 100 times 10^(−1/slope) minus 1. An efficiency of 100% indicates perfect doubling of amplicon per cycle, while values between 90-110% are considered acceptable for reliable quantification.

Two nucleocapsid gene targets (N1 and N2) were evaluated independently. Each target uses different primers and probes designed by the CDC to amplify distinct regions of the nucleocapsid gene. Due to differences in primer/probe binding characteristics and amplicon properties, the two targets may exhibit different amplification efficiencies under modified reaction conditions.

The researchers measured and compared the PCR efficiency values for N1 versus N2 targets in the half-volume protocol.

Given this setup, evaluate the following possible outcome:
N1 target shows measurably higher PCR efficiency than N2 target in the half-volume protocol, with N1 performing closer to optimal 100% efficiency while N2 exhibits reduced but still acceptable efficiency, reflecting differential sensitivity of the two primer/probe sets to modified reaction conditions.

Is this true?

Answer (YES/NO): NO